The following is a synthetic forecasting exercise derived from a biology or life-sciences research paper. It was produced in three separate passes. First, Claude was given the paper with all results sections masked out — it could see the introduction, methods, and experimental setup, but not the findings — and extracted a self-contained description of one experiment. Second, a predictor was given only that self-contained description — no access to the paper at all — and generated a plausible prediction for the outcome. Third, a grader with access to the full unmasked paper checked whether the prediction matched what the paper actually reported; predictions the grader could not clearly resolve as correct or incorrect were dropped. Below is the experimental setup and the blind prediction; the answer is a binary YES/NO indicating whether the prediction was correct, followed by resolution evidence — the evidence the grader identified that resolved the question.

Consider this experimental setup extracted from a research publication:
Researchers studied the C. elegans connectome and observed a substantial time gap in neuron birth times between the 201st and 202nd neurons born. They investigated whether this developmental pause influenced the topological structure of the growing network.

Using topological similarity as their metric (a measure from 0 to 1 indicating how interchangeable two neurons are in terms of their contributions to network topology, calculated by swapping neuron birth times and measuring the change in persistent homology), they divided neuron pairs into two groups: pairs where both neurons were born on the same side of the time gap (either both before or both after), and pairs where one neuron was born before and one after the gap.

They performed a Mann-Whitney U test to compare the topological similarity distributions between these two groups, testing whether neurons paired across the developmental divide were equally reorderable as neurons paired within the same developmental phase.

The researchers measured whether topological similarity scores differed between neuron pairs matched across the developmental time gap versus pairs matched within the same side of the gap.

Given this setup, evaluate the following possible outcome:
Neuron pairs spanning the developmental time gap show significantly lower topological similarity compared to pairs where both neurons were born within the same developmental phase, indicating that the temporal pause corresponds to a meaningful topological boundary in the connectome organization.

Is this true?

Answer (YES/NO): YES